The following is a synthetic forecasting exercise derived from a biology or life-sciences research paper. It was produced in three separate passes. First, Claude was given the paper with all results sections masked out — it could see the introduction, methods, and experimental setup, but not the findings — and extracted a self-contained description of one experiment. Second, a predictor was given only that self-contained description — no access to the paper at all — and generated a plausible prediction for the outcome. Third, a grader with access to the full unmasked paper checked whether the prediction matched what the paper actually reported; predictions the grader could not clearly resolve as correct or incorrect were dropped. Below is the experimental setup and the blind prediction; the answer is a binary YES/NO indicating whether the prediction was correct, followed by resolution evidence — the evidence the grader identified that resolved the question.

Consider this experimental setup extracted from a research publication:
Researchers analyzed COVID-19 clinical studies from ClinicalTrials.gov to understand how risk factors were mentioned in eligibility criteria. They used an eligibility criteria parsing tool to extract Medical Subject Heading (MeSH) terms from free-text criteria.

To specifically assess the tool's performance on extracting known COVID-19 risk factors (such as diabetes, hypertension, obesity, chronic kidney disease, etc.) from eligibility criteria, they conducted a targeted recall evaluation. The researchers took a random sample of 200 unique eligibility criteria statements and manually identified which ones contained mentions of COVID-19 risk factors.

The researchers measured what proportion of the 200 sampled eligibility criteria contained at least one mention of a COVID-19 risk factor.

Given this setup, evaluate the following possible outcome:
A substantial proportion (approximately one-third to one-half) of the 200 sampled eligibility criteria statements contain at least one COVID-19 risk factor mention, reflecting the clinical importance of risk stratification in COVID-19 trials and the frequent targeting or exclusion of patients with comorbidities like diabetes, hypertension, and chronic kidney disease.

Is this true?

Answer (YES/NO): YES